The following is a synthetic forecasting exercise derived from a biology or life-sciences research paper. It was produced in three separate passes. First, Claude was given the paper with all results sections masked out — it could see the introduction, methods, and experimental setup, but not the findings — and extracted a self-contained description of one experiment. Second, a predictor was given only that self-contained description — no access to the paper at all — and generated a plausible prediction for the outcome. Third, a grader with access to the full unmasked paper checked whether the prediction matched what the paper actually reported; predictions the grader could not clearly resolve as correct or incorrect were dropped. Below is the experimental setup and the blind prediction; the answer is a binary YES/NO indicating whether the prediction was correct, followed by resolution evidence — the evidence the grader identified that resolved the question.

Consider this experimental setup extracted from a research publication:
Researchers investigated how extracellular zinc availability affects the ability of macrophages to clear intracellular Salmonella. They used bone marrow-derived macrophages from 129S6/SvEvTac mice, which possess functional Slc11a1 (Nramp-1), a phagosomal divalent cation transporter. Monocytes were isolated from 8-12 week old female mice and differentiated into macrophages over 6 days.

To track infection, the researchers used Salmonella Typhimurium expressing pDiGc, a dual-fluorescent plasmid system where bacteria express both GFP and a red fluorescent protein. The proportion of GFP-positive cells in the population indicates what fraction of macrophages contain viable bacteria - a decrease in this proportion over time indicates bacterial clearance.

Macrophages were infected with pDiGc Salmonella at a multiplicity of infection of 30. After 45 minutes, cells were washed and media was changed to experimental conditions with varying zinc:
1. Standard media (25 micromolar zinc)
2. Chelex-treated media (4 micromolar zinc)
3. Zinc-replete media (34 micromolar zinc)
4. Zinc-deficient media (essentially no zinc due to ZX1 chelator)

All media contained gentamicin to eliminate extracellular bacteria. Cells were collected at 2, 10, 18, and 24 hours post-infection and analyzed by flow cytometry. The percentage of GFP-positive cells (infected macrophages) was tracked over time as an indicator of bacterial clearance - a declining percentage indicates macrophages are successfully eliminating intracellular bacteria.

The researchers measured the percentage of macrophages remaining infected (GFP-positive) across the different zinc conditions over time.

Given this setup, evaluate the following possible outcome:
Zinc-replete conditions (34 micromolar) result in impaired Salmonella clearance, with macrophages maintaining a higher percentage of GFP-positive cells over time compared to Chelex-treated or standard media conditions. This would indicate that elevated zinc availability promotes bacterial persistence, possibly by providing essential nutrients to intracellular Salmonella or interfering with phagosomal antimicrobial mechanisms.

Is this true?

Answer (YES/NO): NO